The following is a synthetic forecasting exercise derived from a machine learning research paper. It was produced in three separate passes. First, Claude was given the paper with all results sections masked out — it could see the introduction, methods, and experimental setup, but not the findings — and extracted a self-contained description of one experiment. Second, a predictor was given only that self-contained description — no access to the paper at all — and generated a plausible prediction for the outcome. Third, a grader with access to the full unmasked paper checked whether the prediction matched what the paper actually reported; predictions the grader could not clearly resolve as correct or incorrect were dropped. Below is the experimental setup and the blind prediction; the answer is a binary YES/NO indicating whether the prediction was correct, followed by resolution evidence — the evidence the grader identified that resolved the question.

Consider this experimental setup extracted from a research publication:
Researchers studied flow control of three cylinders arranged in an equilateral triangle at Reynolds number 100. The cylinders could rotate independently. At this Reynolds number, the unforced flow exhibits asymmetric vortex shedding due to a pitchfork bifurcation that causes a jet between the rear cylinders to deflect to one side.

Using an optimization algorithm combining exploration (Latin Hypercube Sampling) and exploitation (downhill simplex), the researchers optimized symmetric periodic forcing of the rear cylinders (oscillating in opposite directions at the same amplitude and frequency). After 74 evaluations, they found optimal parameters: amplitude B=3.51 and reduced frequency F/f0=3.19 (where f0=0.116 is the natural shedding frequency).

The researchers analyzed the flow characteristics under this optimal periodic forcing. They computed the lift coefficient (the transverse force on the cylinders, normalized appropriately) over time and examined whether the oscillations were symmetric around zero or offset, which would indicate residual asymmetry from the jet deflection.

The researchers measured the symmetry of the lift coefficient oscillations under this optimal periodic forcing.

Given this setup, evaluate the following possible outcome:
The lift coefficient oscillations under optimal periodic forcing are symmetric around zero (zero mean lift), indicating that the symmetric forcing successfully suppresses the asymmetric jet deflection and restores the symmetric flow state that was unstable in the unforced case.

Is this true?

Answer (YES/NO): NO